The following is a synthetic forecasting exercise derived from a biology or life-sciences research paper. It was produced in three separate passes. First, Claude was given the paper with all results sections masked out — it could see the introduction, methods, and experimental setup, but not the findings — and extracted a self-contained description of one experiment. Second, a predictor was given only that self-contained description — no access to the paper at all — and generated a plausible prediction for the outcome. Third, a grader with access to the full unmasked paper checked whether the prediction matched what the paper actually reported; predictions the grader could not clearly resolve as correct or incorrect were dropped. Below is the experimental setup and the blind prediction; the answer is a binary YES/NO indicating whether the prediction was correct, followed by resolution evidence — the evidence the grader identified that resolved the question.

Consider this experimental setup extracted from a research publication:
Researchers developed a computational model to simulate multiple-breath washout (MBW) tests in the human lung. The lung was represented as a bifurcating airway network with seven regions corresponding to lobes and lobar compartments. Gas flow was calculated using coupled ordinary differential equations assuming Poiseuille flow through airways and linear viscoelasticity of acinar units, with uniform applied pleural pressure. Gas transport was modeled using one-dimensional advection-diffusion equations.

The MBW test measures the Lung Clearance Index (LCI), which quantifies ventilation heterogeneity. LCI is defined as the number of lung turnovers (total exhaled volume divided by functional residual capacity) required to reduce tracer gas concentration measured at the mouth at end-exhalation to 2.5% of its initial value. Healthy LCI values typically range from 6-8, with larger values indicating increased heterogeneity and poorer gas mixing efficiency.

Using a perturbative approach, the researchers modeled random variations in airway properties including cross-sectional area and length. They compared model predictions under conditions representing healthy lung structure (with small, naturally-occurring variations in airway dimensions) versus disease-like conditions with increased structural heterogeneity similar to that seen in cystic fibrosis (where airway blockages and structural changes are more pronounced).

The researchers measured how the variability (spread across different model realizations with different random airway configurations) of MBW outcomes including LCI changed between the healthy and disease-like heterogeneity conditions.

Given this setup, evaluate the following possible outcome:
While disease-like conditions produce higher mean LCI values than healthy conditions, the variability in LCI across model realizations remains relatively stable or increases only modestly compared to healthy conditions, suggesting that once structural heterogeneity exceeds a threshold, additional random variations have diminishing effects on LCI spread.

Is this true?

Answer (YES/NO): NO